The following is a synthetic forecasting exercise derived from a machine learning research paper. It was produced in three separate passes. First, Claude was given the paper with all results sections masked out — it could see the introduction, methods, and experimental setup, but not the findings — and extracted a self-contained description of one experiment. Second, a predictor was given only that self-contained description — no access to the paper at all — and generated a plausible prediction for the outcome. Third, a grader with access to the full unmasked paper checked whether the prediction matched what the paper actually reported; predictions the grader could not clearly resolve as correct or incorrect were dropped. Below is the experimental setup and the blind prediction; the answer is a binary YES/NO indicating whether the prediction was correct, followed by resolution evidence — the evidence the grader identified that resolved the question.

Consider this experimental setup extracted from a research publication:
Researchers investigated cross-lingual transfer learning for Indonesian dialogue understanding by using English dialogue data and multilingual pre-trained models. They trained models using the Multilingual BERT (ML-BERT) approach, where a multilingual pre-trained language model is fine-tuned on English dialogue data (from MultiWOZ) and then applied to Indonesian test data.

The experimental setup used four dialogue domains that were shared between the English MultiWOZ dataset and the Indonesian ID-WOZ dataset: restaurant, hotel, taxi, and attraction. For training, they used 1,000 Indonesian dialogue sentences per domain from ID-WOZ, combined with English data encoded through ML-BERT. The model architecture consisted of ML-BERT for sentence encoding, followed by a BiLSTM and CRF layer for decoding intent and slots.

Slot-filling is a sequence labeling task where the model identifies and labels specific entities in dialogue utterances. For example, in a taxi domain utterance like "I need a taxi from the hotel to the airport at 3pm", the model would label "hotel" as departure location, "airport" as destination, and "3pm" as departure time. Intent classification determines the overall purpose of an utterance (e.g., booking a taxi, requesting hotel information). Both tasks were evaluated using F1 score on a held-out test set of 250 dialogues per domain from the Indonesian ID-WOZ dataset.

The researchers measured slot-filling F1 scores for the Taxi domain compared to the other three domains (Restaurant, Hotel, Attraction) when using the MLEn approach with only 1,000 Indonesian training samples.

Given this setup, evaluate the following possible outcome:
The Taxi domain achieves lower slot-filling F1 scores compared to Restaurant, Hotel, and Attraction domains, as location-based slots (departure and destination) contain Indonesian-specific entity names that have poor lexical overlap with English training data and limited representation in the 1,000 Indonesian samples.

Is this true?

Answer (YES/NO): YES